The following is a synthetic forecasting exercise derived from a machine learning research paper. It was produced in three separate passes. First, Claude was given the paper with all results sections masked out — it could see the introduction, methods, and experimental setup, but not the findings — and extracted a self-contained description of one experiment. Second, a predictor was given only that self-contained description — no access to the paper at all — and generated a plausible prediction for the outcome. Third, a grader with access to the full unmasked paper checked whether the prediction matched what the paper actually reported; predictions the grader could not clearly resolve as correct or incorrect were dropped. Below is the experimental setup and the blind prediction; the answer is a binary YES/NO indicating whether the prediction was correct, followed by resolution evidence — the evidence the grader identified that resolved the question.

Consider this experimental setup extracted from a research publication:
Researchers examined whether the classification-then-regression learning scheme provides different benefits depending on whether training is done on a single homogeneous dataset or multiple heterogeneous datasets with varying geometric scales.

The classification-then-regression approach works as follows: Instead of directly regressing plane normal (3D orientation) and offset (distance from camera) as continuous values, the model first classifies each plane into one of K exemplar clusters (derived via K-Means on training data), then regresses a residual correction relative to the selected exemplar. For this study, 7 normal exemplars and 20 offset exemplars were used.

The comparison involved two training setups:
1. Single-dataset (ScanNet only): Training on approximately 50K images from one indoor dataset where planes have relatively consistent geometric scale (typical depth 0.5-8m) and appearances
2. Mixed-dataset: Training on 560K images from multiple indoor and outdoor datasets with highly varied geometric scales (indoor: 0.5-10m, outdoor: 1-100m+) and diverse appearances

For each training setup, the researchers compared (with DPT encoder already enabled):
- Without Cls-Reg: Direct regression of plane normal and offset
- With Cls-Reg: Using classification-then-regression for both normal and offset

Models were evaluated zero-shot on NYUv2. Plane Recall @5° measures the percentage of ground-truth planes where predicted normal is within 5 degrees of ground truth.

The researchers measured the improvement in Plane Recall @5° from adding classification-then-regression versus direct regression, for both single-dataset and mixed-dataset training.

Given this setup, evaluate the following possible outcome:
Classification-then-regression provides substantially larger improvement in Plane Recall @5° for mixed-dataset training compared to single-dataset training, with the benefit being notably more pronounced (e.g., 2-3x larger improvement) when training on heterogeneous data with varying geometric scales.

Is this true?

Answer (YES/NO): NO